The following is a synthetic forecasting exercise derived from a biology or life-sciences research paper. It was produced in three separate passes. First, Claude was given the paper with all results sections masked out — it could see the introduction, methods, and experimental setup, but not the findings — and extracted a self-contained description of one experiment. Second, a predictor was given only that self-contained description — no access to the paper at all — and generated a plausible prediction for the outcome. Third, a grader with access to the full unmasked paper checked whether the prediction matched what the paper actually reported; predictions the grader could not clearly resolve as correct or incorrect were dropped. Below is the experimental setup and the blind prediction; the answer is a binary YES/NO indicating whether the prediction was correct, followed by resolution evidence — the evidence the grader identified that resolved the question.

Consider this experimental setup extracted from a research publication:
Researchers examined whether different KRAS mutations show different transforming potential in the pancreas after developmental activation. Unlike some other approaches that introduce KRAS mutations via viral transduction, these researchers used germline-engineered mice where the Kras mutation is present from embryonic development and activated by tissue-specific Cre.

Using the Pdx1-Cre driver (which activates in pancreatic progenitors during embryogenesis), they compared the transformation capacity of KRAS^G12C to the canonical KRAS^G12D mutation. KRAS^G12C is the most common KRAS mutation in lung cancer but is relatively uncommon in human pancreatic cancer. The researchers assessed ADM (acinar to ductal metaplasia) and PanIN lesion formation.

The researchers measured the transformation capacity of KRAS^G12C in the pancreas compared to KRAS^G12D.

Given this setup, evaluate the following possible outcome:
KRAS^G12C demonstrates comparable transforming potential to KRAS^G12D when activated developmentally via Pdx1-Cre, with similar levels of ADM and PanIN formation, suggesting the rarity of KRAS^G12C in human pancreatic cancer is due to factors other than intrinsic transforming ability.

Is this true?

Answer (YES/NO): NO